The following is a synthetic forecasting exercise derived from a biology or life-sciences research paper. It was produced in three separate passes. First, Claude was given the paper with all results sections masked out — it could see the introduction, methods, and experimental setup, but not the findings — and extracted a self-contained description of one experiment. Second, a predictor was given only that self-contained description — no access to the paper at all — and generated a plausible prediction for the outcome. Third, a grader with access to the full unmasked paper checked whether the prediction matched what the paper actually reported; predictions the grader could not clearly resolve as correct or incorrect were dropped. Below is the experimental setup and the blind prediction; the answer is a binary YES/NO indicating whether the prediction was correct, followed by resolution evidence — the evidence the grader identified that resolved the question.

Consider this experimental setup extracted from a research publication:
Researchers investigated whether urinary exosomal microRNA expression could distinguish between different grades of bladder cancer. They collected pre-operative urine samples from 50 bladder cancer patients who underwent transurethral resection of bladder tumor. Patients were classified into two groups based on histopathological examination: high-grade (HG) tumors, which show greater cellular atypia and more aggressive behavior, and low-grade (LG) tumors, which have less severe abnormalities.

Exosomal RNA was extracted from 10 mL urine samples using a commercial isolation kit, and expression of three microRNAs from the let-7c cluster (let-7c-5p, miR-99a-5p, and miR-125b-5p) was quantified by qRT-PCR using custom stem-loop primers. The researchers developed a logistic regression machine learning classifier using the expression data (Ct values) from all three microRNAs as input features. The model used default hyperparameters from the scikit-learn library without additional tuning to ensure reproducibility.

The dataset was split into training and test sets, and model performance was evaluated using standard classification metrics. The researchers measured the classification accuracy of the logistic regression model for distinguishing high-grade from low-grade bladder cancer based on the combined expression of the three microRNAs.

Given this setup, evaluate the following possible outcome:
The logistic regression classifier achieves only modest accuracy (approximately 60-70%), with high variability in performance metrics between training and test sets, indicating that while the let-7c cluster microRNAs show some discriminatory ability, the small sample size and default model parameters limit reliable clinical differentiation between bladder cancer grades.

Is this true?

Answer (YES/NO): NO